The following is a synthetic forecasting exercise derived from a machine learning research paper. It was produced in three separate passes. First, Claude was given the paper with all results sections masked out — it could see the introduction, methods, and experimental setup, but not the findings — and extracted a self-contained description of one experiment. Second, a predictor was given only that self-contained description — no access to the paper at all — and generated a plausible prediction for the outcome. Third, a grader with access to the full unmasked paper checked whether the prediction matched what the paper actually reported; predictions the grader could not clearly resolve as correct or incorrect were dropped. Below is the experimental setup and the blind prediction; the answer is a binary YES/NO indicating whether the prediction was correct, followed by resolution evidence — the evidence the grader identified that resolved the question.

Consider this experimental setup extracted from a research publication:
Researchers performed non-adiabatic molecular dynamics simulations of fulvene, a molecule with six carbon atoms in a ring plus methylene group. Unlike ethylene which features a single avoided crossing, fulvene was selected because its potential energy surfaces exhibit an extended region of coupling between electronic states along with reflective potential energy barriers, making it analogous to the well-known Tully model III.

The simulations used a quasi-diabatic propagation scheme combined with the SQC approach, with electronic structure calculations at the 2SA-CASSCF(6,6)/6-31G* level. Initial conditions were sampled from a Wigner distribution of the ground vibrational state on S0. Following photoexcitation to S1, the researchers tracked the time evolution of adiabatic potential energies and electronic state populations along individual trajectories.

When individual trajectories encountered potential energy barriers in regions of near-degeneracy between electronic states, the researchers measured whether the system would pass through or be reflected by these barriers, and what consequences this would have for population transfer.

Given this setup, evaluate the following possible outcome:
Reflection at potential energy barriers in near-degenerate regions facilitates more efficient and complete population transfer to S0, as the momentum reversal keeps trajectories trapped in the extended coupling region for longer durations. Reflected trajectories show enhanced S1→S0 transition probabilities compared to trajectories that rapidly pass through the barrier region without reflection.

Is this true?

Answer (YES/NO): NO